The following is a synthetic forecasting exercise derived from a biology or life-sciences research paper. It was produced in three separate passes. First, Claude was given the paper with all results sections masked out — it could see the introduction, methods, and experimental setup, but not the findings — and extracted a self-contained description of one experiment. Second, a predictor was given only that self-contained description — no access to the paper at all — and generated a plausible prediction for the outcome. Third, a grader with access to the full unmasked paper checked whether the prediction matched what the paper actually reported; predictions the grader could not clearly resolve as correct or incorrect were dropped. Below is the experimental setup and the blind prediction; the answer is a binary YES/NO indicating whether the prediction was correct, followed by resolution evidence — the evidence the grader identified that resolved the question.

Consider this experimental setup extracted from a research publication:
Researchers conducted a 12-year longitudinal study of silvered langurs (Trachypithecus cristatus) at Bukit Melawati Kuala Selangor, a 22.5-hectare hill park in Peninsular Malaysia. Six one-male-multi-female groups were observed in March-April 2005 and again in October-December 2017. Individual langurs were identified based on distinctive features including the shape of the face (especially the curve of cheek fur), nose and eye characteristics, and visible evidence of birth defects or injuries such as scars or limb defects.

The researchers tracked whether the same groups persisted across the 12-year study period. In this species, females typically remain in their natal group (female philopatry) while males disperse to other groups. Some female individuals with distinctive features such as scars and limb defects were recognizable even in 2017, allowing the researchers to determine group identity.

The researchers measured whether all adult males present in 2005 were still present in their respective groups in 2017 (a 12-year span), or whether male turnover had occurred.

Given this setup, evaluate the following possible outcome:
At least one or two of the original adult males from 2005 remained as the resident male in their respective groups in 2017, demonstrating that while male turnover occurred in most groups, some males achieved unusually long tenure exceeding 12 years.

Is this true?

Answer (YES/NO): NO